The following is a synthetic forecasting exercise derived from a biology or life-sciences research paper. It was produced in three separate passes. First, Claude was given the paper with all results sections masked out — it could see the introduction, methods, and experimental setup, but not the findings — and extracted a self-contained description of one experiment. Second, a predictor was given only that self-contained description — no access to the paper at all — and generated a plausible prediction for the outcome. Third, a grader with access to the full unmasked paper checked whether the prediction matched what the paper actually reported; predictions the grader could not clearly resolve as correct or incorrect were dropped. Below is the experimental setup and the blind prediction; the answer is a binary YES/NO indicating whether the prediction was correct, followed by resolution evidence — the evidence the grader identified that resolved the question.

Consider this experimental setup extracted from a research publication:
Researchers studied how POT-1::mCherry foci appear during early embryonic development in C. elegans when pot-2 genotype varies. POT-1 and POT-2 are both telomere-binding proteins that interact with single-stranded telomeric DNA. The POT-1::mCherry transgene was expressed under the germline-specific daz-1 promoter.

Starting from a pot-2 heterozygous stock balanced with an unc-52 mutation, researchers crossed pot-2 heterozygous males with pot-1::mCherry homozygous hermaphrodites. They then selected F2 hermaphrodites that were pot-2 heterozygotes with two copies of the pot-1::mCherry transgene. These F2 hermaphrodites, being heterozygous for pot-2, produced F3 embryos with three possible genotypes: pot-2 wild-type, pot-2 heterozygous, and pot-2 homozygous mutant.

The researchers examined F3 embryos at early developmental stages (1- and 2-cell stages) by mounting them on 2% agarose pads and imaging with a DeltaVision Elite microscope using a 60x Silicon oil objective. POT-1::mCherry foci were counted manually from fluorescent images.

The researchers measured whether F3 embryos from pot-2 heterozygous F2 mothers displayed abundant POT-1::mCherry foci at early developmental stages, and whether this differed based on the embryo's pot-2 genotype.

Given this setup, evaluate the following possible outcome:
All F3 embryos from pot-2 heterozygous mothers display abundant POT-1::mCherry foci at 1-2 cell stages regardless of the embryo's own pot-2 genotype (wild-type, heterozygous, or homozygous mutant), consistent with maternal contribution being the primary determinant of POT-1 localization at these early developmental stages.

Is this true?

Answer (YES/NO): NO